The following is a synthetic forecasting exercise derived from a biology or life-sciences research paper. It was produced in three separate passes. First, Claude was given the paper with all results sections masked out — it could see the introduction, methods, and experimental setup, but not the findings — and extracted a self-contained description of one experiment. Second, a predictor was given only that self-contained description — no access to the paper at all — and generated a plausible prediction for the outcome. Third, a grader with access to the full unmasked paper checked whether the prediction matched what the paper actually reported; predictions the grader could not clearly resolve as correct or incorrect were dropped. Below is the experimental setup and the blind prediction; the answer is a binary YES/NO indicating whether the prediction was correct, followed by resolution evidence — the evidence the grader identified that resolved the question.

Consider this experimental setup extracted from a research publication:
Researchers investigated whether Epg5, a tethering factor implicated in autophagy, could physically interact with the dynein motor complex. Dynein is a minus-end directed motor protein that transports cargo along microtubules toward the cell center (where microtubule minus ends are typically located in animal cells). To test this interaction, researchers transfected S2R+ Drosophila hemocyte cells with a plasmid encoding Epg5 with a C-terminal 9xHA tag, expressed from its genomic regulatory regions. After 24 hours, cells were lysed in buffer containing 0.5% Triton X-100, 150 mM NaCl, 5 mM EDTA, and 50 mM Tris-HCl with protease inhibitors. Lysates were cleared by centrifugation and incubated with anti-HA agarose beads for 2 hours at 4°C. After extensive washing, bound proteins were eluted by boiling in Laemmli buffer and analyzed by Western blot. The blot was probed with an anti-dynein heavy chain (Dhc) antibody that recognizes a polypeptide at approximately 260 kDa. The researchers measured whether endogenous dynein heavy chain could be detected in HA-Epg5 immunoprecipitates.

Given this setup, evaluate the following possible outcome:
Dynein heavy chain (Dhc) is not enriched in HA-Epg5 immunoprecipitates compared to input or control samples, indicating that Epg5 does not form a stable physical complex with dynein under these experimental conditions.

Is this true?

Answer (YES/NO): NO